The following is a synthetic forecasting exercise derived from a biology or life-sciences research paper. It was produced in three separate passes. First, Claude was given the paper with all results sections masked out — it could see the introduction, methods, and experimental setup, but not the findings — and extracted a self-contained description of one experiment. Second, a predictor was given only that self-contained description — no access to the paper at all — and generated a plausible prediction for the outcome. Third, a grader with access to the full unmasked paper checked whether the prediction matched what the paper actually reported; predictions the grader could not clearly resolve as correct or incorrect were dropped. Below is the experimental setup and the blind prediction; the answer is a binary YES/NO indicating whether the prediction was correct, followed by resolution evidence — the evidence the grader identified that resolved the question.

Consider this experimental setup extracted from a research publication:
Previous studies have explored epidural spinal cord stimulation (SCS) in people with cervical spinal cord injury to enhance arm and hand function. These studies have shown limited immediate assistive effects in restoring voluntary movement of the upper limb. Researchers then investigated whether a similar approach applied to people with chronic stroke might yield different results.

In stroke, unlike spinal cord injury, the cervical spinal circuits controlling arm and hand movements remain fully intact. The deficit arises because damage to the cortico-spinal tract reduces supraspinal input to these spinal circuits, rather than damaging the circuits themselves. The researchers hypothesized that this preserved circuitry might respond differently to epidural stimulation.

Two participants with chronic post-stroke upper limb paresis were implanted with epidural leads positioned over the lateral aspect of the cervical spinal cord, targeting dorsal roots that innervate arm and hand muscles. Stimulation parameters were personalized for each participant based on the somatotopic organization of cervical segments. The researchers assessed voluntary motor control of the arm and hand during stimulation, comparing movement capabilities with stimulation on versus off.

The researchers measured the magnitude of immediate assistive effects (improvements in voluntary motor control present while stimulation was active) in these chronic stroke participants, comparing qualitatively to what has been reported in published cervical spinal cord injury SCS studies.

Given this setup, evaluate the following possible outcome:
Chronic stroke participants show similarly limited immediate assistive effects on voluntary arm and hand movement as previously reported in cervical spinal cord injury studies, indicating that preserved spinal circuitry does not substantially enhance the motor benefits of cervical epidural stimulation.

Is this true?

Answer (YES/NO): NO